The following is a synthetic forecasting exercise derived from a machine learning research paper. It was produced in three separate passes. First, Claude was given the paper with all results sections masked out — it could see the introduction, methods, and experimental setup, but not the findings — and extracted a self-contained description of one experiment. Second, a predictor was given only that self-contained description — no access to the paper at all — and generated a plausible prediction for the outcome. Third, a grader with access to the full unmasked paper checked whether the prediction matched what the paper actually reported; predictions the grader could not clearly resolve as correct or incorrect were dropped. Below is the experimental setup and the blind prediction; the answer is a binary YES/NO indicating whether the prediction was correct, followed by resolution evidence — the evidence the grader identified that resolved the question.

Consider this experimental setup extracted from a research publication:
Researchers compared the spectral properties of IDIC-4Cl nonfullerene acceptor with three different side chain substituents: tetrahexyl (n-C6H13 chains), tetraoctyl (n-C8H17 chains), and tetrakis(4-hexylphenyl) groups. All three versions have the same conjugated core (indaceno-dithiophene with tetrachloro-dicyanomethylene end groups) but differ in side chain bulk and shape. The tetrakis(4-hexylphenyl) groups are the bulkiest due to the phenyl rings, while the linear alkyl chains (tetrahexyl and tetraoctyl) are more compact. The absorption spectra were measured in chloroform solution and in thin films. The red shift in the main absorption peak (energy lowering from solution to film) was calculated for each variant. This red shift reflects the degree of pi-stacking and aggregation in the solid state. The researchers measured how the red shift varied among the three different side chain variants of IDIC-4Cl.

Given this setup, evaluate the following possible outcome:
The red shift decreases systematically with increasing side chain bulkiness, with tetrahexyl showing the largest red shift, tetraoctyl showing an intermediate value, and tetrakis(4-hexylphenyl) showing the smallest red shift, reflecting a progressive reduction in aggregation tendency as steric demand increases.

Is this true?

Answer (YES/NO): NO